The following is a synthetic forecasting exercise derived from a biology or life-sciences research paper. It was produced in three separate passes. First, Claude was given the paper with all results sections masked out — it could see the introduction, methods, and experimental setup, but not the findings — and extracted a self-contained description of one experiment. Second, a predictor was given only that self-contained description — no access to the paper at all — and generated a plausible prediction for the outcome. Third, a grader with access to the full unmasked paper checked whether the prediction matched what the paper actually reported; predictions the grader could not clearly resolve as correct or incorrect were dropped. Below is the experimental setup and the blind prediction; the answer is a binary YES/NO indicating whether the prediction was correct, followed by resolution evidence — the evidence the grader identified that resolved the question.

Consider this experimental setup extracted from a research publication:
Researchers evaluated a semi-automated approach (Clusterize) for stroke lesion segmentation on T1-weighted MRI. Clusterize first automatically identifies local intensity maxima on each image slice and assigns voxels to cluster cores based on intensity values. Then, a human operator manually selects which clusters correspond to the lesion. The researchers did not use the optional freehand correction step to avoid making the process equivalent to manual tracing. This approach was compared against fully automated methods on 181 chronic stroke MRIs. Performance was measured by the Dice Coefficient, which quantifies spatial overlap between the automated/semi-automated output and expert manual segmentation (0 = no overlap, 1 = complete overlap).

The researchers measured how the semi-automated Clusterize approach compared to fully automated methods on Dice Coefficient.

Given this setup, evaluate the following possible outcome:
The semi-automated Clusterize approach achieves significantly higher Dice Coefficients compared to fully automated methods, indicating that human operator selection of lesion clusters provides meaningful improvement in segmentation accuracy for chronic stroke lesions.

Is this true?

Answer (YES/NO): NO